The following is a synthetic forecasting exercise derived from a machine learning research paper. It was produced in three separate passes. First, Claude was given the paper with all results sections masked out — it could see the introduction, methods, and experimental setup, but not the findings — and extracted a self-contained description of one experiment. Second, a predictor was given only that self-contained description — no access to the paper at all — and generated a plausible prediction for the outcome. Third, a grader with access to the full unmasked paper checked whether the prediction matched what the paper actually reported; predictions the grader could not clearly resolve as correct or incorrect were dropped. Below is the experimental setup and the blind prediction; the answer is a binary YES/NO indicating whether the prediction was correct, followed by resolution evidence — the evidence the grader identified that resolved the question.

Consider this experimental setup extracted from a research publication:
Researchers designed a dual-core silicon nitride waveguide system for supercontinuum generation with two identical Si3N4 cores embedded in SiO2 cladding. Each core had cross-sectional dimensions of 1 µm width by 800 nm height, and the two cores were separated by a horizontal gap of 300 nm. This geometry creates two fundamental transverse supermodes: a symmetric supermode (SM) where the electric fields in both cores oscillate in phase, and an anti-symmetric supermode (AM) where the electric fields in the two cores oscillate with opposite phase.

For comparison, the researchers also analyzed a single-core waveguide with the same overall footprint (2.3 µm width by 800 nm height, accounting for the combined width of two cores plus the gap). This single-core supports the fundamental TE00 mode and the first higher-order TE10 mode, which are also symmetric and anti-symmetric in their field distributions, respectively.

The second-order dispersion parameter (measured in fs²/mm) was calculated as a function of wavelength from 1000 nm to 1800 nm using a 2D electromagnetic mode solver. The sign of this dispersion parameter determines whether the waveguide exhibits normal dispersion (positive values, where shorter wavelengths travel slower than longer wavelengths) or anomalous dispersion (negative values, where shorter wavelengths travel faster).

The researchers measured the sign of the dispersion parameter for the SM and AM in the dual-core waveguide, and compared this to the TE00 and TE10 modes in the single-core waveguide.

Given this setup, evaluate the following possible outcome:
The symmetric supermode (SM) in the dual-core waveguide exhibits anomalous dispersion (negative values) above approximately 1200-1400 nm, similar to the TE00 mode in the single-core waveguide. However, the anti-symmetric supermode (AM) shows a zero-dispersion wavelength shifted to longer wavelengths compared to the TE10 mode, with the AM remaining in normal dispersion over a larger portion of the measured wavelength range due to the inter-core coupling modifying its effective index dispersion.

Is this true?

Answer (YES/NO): NO